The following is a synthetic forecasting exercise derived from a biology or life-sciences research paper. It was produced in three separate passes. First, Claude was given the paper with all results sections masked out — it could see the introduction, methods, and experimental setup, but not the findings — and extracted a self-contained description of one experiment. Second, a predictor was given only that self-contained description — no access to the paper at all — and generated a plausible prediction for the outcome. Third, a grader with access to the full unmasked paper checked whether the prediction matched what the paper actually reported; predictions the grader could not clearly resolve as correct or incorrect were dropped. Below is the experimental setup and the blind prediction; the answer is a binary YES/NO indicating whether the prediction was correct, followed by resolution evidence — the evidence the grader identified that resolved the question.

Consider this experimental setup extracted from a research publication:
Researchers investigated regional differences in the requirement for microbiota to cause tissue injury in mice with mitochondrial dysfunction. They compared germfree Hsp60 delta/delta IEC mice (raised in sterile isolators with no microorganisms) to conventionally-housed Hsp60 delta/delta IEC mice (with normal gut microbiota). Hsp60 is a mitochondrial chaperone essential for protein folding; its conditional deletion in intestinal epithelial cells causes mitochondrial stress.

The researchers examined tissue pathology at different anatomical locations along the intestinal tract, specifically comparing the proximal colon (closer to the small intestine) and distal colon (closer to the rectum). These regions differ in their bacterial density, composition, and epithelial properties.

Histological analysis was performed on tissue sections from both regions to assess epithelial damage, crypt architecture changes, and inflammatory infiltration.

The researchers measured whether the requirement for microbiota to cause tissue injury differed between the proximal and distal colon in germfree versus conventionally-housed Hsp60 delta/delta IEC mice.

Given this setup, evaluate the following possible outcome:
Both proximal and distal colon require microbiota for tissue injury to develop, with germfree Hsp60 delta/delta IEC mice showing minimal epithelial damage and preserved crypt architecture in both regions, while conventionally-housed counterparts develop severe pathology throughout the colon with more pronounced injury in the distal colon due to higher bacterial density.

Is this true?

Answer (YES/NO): NO